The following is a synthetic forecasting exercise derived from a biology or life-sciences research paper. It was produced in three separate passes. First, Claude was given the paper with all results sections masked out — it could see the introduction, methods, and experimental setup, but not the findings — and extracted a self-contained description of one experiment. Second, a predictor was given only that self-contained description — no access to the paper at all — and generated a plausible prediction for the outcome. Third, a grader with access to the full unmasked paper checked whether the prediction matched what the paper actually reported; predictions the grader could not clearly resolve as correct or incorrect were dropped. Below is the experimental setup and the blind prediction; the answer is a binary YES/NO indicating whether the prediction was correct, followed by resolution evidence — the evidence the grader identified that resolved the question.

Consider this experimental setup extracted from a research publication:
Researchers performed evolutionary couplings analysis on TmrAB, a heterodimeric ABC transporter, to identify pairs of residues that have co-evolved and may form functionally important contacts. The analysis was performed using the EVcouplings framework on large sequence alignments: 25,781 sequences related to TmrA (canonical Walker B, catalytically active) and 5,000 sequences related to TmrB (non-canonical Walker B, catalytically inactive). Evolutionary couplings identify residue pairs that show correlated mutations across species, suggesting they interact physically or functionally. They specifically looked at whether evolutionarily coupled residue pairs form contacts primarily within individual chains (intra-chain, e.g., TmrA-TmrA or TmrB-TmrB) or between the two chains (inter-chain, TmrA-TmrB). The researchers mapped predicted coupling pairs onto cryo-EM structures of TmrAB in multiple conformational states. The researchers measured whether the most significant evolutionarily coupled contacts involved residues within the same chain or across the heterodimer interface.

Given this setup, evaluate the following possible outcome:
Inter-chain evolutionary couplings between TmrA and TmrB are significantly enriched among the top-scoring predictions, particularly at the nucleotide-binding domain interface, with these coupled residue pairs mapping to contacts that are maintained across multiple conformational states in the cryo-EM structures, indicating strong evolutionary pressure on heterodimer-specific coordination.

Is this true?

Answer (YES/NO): NO